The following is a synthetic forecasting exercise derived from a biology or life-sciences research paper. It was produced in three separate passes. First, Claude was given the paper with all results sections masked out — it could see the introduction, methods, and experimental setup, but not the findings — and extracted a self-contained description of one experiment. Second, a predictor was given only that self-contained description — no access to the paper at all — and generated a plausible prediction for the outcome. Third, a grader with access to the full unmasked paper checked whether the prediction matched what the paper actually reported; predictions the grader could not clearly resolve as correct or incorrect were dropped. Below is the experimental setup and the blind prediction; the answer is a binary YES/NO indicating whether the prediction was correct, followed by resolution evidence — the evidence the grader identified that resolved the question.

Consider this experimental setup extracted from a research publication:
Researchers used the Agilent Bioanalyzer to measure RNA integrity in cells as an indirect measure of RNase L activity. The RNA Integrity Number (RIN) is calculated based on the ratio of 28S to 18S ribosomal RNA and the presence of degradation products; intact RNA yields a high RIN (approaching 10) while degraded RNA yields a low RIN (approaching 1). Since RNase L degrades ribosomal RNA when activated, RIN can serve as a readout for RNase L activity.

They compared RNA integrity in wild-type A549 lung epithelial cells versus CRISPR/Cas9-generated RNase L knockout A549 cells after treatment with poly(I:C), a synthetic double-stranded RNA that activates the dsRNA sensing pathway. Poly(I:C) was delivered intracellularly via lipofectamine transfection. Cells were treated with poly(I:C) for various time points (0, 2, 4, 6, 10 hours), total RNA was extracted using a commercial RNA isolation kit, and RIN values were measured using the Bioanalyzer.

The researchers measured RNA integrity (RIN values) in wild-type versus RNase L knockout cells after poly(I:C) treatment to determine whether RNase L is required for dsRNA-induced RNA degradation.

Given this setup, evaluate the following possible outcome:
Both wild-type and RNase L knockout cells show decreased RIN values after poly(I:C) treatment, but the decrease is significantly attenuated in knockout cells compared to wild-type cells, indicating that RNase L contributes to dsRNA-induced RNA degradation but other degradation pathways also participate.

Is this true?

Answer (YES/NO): NO